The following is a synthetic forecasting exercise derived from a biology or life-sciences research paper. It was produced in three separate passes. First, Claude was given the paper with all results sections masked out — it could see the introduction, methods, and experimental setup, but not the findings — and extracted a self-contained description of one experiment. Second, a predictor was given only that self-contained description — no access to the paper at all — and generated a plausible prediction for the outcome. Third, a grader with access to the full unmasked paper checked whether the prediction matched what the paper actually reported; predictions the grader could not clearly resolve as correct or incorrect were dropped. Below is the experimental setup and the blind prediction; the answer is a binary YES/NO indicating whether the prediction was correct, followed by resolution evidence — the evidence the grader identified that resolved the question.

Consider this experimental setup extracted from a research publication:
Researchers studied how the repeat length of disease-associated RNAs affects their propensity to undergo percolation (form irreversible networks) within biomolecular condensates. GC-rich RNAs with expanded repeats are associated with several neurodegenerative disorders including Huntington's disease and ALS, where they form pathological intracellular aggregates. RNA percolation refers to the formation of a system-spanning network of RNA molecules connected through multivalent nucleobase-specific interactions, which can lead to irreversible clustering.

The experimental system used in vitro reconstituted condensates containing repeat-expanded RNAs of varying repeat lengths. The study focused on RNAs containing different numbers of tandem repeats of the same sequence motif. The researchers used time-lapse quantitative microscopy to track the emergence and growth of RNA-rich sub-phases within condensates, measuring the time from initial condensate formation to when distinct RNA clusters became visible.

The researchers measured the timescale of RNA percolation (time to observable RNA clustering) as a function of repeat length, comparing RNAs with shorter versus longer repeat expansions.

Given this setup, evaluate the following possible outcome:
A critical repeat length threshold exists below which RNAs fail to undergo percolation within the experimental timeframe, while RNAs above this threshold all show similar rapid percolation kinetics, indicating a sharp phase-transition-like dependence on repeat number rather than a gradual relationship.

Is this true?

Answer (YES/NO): NO